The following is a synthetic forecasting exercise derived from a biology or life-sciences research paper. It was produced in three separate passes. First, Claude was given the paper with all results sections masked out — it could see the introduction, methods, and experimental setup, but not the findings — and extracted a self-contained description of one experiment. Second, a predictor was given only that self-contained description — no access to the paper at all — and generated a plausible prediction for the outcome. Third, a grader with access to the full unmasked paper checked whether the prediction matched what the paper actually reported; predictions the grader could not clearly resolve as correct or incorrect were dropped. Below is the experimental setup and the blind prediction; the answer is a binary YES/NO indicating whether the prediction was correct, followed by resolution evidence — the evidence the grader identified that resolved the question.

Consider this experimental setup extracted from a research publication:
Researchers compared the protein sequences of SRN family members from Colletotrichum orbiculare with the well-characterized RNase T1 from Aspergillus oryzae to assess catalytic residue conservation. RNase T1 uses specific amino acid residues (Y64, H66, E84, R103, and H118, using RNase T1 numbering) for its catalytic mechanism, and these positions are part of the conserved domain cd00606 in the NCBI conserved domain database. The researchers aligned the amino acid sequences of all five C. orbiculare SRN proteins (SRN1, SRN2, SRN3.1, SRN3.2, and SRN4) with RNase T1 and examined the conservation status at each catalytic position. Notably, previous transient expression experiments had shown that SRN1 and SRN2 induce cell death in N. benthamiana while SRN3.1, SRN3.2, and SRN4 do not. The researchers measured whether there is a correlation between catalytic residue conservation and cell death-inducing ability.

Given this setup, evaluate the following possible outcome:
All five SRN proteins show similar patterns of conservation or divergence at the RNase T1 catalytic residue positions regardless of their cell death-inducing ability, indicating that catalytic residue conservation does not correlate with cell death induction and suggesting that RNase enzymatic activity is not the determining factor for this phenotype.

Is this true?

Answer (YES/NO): NO